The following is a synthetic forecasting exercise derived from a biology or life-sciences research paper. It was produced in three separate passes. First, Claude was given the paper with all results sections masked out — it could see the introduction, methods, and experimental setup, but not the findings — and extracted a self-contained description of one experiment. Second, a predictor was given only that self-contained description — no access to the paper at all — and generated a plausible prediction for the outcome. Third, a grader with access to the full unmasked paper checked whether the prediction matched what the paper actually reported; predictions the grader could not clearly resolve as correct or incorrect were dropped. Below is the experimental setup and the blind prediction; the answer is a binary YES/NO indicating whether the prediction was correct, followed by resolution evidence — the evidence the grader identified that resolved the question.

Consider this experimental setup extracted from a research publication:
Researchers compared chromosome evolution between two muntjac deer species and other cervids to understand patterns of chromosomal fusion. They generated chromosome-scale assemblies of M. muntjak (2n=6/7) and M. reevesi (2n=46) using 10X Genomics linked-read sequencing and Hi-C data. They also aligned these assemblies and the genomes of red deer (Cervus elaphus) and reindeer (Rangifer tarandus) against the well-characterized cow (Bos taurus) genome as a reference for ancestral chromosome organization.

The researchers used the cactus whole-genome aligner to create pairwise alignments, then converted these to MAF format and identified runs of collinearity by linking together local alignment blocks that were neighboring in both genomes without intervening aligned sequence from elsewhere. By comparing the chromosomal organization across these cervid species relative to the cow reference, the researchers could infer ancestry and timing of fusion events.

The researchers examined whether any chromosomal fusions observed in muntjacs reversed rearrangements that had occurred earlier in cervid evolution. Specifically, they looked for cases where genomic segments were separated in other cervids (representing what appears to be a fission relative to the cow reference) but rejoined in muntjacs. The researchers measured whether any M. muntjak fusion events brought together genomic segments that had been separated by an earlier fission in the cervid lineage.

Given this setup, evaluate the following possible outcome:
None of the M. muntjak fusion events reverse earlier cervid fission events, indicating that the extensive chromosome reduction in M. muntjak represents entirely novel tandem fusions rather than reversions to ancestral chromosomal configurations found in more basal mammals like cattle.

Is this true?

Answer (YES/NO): NO